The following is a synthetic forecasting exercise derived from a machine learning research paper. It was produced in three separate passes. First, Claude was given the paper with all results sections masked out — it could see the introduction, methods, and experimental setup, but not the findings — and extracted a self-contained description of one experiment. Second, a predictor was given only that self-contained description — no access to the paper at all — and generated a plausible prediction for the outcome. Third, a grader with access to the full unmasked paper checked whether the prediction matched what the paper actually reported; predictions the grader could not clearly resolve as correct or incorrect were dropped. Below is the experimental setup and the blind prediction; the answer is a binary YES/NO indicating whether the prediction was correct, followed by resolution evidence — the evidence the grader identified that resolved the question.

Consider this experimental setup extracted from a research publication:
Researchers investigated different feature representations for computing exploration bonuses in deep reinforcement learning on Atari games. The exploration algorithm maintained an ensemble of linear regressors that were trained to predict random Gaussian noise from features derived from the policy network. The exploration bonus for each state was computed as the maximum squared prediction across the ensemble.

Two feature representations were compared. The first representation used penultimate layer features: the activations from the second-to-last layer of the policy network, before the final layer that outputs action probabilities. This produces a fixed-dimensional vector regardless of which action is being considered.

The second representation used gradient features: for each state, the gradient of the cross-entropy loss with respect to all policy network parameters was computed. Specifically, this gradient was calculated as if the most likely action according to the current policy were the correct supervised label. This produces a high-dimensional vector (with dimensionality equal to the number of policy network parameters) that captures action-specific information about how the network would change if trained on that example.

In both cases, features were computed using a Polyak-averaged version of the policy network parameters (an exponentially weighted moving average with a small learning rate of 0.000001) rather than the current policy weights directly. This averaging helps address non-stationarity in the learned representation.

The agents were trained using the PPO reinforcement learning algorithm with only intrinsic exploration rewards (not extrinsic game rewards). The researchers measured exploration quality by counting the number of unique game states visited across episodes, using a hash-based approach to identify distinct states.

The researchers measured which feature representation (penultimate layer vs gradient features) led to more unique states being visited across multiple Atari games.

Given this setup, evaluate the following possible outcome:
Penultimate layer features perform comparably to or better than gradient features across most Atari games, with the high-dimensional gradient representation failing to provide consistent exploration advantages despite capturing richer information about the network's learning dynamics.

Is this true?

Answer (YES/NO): NO